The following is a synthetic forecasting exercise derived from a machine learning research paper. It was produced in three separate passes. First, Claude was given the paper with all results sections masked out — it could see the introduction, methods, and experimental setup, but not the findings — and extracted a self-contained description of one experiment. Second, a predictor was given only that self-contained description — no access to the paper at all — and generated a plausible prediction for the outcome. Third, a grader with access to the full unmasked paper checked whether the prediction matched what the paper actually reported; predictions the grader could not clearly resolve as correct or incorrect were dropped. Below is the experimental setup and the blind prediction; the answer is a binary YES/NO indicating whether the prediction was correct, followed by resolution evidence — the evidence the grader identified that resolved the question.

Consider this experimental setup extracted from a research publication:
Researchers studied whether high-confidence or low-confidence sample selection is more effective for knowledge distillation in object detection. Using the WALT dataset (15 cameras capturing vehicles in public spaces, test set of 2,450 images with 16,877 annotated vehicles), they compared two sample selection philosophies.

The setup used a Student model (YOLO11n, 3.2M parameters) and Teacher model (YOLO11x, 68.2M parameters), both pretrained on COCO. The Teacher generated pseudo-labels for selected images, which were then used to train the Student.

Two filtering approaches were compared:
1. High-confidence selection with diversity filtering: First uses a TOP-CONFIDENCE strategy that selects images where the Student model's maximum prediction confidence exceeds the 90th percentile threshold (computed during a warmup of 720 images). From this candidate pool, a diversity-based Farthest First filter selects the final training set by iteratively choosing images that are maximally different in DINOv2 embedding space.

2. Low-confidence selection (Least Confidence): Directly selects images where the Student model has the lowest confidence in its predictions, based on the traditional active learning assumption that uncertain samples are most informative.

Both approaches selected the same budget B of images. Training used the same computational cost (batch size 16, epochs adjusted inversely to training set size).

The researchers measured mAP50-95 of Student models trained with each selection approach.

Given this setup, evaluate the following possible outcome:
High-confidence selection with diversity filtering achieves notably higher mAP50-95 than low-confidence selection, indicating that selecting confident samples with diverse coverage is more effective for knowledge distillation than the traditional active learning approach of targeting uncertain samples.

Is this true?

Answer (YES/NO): YES